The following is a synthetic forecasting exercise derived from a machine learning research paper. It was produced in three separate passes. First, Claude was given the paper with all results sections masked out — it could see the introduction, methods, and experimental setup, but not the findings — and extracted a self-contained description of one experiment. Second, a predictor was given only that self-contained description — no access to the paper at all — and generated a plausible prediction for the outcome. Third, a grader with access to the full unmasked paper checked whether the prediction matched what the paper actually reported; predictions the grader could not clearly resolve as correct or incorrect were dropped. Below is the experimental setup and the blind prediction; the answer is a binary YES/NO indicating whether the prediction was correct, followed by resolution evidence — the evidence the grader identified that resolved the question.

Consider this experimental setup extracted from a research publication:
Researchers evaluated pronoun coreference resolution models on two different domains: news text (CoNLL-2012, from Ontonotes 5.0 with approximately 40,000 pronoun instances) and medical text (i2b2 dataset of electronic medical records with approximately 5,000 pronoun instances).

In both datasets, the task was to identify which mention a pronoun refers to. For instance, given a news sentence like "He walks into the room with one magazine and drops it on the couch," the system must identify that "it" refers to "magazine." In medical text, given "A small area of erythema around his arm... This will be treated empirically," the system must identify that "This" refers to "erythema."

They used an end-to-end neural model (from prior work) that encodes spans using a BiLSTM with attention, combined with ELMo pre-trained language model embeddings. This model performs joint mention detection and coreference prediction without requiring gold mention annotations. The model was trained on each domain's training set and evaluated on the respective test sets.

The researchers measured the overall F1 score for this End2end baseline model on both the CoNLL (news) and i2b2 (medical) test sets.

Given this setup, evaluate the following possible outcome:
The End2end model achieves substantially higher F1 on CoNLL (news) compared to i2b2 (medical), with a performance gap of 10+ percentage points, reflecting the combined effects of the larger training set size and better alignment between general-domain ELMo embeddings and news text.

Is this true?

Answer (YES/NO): NO